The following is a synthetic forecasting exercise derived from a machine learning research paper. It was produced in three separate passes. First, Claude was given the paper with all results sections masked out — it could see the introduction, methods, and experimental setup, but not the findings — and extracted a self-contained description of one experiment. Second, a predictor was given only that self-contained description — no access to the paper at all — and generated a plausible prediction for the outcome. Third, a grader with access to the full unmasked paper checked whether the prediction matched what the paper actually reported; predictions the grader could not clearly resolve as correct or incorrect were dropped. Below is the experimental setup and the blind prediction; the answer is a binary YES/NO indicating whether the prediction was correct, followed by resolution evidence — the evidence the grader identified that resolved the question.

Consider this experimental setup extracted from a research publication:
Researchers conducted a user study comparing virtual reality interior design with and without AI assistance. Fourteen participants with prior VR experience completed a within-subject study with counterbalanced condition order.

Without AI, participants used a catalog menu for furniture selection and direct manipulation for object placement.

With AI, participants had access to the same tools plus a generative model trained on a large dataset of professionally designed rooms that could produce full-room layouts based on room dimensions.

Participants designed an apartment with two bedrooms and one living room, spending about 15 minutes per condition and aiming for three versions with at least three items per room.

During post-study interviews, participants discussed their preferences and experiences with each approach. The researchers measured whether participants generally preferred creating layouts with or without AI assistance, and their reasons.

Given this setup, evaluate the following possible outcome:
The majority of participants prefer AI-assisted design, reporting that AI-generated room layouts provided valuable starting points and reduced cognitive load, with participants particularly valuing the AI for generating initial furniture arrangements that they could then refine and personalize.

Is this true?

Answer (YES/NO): NO